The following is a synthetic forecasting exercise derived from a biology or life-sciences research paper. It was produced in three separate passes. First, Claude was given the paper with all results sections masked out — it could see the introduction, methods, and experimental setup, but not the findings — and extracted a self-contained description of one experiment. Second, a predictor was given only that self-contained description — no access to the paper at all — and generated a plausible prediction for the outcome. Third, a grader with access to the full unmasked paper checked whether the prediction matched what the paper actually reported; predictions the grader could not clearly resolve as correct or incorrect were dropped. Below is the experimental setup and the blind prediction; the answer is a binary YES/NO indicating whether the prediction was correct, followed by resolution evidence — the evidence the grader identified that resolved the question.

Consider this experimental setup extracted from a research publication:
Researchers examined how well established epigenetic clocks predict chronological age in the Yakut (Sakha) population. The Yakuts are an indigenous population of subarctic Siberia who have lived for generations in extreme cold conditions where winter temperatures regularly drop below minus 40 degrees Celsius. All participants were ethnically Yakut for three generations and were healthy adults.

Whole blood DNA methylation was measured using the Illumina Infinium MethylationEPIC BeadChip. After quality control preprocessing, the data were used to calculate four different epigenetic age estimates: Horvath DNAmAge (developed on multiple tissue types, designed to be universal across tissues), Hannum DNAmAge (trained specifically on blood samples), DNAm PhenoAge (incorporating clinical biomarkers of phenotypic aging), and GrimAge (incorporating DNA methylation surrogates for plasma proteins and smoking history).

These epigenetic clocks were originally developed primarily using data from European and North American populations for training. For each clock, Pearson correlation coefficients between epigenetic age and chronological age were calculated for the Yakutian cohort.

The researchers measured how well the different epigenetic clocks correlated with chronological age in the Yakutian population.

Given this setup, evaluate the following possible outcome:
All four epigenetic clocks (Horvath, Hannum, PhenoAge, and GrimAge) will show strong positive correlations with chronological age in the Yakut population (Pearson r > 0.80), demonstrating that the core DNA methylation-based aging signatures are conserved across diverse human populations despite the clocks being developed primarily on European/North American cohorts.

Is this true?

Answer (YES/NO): YES